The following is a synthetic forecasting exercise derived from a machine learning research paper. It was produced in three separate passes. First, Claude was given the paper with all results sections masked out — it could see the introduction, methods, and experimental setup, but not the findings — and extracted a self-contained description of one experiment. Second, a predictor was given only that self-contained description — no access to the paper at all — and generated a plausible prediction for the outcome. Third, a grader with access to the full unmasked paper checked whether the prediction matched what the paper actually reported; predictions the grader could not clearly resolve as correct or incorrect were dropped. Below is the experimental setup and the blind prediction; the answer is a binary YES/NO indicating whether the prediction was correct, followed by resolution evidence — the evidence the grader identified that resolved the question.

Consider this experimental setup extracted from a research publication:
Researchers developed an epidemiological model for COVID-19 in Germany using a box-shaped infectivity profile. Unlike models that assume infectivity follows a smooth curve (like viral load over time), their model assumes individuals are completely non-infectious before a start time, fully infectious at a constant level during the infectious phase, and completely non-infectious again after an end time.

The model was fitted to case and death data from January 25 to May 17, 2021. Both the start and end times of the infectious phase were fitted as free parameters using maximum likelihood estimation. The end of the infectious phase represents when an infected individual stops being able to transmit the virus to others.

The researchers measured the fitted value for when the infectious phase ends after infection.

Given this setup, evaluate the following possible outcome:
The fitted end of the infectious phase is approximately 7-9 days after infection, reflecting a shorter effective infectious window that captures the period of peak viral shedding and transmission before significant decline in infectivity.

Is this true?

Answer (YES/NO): NO